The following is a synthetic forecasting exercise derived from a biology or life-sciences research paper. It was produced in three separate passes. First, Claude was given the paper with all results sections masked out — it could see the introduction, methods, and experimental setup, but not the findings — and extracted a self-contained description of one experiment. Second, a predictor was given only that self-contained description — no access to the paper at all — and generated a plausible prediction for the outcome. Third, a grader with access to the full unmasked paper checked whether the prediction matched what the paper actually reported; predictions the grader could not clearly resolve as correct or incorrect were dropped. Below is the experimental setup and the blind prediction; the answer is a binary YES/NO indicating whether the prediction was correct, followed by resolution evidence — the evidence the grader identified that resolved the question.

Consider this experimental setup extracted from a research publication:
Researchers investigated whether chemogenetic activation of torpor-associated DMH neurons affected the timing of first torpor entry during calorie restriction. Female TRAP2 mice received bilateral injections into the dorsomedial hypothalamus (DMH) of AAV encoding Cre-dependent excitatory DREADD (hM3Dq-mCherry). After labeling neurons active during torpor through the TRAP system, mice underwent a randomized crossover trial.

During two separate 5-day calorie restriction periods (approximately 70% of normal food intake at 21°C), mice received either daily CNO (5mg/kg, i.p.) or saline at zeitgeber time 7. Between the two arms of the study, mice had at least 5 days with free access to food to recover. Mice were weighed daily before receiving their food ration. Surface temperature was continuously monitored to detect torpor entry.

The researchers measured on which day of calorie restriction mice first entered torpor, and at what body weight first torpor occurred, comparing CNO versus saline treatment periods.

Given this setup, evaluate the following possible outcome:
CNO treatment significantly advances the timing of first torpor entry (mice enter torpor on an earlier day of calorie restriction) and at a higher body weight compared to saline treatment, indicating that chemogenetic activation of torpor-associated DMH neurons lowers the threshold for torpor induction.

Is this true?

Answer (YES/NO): NO